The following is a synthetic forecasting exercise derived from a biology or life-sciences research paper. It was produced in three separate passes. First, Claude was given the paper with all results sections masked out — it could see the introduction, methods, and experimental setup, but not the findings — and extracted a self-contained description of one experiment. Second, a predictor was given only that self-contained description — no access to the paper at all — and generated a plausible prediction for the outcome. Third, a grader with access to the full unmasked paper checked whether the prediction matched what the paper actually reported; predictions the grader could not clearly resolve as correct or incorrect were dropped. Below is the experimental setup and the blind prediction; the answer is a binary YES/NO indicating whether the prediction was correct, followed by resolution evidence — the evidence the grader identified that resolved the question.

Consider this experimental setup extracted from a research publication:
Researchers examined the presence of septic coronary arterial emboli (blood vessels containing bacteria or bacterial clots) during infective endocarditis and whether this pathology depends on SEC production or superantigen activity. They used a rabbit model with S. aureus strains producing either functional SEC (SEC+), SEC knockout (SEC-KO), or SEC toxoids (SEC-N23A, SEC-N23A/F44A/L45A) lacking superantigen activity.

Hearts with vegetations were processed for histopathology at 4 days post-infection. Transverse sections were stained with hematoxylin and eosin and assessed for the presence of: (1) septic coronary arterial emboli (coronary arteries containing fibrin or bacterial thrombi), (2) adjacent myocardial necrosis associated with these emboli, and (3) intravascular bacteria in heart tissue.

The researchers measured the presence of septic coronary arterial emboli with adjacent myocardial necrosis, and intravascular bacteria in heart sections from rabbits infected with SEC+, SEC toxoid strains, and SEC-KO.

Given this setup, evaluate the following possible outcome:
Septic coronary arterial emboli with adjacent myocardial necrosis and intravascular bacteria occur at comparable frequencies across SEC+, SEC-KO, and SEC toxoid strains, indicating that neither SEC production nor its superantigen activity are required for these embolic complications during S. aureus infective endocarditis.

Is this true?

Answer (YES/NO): NO